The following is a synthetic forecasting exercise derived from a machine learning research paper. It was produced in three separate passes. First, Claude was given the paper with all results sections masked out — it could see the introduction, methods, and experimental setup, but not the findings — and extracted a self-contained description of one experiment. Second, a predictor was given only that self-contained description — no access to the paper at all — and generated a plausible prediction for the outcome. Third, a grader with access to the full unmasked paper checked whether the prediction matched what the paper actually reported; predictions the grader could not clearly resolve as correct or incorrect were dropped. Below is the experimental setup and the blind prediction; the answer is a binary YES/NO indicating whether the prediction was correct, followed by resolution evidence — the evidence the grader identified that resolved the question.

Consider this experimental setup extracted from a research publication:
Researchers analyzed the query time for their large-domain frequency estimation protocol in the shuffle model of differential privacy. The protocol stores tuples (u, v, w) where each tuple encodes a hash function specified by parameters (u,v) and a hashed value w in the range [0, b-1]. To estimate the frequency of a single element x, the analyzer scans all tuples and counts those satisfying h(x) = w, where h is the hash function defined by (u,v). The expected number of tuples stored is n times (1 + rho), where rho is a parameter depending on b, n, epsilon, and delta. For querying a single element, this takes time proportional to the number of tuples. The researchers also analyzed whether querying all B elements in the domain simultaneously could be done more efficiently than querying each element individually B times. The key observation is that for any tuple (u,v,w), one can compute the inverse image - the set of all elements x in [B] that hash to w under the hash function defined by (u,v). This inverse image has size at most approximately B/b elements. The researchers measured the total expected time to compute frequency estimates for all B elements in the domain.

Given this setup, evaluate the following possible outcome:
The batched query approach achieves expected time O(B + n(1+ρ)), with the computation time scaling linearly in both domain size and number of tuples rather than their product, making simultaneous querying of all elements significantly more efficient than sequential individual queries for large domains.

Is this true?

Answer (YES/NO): NO